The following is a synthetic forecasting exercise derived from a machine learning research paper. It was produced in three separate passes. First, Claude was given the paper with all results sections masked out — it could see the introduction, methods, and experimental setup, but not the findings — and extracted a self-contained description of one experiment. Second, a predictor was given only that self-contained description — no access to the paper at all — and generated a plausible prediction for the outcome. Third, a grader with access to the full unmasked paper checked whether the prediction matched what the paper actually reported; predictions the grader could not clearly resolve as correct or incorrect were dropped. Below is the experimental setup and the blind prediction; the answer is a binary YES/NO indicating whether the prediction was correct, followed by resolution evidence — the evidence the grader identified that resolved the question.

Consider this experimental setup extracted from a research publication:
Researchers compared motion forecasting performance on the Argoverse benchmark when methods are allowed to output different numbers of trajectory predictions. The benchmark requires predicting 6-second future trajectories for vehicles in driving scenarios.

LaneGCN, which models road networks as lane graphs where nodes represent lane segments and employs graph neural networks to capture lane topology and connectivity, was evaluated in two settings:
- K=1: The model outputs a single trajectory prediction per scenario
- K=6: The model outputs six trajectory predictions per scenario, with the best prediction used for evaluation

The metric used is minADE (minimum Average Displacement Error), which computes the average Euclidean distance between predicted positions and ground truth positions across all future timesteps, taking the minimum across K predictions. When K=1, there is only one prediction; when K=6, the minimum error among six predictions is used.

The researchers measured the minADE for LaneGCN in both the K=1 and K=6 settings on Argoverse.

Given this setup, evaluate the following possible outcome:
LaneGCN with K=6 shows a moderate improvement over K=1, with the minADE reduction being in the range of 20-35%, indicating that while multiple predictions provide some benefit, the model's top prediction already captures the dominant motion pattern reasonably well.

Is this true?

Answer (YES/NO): NO